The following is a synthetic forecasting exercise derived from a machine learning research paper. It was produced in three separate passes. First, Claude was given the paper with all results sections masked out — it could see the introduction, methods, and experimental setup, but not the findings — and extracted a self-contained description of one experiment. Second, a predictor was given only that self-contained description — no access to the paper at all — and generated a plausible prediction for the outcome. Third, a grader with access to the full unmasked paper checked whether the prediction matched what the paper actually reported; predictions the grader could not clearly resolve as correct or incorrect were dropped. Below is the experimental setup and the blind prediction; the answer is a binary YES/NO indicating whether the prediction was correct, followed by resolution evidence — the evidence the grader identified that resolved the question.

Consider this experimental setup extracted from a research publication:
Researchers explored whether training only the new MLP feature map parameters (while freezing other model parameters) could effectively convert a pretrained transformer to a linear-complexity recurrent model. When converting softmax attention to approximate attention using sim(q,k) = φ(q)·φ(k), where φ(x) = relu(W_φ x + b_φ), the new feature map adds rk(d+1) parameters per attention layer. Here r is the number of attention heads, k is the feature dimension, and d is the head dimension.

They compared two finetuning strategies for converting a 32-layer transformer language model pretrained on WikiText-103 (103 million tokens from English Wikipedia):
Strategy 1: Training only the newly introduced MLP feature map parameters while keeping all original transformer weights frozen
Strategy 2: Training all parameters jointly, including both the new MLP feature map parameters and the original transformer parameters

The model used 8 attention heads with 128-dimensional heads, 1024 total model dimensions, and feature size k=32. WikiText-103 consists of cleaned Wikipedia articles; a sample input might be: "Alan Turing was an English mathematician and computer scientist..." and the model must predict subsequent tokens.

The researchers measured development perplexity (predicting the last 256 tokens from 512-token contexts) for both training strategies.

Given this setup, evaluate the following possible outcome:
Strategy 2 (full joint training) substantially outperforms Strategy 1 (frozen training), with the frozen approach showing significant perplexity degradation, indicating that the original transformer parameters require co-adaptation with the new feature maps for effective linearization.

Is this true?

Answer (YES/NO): YES